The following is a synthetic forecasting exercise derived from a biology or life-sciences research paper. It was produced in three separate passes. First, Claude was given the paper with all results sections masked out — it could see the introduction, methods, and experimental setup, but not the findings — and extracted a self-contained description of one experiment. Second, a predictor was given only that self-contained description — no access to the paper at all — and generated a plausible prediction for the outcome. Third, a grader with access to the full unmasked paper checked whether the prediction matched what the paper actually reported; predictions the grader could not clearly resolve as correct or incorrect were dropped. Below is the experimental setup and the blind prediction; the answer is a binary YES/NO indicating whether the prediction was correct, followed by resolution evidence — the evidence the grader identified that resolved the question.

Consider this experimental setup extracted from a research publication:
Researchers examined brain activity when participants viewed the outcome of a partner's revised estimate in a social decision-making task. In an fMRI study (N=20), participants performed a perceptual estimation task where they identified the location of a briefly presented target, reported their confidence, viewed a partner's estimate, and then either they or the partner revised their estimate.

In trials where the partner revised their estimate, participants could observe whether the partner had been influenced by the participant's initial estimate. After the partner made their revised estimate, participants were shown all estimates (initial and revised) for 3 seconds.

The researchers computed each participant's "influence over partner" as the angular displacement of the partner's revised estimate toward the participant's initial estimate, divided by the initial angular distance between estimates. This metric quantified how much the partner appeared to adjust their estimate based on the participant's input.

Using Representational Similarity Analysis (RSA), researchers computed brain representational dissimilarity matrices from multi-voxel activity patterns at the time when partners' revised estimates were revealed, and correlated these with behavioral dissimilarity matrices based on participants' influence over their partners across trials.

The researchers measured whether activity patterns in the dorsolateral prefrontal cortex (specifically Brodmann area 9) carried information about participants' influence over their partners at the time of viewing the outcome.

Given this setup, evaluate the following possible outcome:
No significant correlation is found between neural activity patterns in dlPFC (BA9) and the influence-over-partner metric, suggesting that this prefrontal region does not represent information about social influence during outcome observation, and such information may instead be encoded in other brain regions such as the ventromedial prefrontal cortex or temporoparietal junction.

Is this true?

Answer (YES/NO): NO